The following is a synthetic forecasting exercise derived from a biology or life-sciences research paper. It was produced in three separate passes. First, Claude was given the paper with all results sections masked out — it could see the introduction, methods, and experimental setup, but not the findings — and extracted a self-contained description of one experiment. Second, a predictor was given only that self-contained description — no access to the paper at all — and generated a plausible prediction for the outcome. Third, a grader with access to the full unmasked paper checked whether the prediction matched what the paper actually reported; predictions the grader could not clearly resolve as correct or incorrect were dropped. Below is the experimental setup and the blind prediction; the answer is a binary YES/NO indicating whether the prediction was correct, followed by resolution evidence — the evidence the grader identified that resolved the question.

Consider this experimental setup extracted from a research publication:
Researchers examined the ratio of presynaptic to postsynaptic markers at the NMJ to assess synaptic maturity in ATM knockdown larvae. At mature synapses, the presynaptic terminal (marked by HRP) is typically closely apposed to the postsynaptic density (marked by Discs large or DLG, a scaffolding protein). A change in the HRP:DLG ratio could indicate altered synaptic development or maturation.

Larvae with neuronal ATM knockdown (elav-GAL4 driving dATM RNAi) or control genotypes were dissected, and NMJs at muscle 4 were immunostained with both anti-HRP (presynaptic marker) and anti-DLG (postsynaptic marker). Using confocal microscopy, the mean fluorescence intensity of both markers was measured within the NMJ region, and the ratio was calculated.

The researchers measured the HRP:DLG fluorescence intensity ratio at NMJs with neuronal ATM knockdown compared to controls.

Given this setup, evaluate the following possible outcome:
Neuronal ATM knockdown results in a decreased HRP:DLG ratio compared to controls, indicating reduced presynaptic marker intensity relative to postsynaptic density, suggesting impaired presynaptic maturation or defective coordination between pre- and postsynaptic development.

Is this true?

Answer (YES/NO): YES